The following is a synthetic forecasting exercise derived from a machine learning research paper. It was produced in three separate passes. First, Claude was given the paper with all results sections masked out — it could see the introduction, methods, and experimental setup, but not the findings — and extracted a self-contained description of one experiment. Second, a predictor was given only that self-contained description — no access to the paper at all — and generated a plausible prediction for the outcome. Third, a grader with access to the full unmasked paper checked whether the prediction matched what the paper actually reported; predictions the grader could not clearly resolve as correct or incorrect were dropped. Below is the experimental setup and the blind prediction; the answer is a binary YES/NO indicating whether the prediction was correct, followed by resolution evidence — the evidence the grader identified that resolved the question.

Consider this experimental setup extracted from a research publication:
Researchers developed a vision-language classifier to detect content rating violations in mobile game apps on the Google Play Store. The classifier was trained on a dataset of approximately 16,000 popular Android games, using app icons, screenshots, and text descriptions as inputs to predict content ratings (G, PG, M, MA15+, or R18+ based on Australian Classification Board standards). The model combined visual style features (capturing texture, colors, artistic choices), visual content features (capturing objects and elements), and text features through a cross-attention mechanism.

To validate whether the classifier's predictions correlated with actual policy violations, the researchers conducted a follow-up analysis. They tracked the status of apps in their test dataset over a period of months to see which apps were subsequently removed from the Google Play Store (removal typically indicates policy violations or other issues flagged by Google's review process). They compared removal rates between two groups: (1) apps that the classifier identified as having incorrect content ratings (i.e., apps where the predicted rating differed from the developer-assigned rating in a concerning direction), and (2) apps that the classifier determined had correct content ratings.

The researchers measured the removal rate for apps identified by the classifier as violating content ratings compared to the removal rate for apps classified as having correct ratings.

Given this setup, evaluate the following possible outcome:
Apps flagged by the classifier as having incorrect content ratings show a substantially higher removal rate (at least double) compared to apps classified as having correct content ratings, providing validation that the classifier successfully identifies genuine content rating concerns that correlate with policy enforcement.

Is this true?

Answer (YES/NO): NO